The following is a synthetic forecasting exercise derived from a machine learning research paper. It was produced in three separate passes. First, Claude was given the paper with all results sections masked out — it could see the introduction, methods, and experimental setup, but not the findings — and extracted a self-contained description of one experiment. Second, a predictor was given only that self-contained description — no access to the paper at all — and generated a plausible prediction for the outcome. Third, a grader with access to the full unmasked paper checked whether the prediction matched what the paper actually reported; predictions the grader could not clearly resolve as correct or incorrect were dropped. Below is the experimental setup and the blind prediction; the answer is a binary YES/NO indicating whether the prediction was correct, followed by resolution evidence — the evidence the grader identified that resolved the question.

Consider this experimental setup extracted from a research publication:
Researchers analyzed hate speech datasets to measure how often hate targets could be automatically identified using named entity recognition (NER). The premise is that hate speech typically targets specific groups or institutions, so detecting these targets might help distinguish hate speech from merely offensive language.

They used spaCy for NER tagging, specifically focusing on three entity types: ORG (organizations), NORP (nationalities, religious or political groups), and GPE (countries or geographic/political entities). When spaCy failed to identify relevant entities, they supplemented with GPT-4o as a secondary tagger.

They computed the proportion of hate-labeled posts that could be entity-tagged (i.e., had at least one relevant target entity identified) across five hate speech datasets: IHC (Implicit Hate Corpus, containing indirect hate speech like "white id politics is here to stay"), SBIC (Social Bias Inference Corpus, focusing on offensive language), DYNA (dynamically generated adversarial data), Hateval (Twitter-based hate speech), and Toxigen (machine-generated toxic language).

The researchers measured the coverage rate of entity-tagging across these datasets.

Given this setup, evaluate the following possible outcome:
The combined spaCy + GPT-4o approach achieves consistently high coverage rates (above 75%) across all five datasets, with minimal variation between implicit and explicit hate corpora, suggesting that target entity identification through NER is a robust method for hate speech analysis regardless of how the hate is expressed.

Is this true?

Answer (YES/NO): NO